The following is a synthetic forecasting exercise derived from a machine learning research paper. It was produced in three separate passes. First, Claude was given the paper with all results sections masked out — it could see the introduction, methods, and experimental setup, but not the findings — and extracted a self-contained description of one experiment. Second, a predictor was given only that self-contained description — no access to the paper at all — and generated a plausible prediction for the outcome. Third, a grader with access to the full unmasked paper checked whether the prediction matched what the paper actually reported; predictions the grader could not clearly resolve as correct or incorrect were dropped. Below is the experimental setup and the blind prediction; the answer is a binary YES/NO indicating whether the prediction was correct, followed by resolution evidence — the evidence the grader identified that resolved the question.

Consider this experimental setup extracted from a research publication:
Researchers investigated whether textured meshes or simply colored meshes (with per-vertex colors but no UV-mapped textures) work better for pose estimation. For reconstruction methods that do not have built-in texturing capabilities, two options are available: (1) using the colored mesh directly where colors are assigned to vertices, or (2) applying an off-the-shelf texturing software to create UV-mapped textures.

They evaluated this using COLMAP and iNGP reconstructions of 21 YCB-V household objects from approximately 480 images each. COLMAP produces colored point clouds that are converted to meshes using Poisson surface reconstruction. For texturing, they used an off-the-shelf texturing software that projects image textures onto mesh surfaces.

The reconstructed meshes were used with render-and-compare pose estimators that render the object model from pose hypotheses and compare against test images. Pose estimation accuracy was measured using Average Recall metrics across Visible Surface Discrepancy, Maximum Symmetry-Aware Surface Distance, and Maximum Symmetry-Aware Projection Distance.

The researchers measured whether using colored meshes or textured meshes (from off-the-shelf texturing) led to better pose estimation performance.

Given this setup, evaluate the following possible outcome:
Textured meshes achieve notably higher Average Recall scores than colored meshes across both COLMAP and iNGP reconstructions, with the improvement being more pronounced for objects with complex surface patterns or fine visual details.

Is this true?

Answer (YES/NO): NO